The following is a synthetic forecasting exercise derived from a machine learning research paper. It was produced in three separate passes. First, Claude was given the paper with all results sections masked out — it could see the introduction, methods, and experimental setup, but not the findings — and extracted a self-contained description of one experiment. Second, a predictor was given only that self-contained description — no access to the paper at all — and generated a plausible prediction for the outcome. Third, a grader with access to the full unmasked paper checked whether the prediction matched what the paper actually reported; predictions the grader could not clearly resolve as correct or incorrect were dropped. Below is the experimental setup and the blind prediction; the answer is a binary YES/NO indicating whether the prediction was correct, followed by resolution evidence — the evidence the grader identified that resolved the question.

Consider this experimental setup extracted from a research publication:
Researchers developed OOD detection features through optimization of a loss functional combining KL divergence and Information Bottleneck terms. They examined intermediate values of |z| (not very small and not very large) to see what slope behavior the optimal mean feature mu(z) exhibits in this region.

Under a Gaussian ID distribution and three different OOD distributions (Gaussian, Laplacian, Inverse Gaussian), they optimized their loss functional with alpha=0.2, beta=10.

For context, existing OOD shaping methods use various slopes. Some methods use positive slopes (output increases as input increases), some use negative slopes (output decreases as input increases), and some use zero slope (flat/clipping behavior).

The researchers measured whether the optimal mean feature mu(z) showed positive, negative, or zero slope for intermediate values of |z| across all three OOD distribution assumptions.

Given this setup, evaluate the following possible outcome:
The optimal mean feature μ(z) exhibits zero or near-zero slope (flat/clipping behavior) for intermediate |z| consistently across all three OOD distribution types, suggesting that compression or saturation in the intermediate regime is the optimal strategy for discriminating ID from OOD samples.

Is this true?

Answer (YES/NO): NO